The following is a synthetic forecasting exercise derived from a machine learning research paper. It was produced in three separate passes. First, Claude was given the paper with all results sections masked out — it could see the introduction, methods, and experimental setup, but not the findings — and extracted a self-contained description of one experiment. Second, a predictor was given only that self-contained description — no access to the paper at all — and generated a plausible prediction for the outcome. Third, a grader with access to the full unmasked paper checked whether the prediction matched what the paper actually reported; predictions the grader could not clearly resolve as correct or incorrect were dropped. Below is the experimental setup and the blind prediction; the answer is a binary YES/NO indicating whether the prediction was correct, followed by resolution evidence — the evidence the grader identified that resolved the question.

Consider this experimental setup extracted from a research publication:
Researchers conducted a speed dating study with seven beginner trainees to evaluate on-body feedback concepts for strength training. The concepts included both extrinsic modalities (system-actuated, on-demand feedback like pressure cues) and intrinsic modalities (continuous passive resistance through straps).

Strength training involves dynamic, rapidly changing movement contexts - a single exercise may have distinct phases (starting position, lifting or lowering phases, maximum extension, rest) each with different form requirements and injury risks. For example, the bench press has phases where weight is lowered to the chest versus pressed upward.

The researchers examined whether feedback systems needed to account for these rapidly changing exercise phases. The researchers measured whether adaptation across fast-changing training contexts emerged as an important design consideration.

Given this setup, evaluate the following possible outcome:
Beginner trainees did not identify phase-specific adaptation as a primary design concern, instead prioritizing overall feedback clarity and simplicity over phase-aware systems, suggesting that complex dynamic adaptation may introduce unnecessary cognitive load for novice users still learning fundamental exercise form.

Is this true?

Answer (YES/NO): NO